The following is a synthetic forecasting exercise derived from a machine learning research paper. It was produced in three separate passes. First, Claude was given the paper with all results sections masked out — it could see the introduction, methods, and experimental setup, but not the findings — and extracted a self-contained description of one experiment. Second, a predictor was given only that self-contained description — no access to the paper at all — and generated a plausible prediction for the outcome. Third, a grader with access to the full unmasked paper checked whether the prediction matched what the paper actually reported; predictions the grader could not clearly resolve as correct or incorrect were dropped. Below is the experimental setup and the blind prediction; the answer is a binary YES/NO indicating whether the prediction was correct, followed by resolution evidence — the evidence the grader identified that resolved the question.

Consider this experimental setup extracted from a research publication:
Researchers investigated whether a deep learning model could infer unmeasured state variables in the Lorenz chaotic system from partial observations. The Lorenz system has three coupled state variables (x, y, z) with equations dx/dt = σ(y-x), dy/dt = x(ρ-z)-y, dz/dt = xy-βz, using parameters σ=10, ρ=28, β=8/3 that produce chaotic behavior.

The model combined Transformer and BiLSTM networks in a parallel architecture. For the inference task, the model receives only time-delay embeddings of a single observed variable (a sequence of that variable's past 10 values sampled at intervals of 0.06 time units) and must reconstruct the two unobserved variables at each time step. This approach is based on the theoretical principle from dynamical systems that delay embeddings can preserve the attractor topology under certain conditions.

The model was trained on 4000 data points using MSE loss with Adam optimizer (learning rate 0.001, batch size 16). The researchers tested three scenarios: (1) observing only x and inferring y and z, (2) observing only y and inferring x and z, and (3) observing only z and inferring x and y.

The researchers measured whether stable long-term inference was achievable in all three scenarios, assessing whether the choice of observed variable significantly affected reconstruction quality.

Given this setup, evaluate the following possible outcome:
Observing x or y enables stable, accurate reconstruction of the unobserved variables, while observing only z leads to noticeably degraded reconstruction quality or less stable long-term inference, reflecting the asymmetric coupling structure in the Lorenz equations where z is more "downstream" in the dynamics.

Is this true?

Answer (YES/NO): NO